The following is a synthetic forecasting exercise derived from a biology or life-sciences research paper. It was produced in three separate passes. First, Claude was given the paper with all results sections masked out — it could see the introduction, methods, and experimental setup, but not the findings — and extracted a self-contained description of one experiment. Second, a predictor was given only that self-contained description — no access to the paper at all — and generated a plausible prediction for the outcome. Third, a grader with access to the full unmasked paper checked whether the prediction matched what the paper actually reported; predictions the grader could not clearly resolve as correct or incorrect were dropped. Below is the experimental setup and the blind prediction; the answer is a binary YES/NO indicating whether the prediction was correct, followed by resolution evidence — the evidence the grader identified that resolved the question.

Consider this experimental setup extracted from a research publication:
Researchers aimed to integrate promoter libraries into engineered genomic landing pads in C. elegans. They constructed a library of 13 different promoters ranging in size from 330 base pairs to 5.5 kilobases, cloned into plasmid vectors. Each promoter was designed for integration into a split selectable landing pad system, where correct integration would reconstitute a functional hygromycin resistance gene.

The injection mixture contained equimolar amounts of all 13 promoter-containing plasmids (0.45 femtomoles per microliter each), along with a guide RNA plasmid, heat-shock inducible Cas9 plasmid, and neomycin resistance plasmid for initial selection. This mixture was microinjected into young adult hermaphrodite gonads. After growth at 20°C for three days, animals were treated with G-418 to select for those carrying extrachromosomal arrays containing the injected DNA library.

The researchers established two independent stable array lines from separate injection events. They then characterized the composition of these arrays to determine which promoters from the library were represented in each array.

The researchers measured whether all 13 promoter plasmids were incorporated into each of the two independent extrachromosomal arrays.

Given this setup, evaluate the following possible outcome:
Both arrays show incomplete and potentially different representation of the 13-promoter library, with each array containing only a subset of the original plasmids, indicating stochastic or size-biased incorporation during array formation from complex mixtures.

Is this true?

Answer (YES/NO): YES